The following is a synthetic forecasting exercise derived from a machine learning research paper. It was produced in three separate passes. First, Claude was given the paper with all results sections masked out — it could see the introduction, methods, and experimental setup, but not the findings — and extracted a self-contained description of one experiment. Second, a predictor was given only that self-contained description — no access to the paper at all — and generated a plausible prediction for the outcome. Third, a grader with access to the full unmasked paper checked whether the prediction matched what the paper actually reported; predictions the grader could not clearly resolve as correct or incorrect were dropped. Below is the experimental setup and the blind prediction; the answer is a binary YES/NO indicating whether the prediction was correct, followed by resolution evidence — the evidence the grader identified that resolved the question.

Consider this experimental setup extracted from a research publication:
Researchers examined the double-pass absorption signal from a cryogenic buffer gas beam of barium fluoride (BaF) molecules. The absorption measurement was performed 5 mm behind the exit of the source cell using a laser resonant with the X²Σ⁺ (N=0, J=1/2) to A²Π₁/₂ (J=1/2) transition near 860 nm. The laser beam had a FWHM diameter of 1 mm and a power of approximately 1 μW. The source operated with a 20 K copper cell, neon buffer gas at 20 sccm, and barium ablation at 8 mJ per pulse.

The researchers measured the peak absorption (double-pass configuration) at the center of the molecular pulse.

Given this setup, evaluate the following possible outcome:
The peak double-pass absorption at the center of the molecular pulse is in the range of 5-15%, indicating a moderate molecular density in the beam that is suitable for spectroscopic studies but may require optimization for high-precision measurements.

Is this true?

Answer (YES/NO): YES